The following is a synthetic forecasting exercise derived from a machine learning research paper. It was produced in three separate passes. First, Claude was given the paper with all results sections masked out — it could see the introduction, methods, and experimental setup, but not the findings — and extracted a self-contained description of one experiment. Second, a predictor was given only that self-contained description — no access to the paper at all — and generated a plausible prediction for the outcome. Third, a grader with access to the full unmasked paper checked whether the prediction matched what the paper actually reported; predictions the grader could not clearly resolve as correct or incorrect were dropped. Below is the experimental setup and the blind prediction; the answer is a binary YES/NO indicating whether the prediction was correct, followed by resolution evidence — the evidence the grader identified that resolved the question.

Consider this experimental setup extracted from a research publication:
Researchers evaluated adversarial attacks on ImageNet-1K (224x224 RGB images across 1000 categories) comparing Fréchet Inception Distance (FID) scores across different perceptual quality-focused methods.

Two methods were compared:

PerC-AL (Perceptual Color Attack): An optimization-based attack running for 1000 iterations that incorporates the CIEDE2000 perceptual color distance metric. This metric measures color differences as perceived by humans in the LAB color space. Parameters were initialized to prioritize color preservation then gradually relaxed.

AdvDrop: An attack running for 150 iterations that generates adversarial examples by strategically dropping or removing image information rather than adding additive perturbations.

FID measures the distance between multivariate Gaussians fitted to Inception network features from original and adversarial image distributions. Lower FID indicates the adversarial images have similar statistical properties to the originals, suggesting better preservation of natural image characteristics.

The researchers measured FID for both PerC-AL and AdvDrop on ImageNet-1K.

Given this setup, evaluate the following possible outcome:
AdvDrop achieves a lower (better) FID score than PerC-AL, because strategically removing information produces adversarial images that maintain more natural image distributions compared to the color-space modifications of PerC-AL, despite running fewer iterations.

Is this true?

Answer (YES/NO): YES